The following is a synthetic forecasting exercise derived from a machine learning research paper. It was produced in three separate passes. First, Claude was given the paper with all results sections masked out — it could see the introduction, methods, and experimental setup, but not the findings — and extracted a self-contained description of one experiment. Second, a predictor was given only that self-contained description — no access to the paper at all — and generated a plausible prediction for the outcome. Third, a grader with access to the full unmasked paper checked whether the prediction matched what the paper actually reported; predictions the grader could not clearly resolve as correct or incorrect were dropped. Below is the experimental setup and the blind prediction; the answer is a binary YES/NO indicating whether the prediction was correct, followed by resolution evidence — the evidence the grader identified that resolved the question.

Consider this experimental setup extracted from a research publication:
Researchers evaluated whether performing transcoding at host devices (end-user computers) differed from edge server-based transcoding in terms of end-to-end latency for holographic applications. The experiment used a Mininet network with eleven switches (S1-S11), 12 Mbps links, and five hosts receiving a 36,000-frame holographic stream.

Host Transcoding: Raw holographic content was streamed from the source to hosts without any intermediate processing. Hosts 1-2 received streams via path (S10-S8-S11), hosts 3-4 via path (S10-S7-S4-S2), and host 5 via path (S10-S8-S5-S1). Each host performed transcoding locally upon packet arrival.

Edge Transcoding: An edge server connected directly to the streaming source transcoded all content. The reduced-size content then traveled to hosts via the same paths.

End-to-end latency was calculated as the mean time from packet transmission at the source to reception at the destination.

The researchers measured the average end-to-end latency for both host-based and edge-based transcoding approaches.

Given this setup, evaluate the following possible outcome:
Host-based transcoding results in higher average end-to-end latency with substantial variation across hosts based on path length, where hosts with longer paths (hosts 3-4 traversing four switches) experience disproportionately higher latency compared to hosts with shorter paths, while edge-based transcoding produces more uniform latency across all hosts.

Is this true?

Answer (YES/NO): NO